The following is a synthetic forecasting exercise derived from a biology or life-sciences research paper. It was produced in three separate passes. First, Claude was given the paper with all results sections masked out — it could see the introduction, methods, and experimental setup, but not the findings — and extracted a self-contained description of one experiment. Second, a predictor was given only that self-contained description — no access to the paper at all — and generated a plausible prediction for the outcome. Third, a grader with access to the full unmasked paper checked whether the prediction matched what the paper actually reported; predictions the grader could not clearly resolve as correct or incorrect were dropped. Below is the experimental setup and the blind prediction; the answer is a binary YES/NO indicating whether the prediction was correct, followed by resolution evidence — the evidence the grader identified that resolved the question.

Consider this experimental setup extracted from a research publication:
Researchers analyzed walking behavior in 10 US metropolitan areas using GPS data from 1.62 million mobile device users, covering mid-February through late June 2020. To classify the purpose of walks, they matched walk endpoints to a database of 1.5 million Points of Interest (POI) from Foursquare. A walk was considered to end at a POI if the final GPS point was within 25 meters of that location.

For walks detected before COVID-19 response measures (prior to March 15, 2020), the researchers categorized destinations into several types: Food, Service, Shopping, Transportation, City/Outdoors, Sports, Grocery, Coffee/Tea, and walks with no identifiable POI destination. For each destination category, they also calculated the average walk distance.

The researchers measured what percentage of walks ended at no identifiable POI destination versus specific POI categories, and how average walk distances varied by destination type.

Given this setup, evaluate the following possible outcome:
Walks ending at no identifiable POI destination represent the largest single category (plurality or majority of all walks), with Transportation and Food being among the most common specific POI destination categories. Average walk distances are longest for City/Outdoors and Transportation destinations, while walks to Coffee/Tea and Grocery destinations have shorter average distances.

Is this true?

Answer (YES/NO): NO